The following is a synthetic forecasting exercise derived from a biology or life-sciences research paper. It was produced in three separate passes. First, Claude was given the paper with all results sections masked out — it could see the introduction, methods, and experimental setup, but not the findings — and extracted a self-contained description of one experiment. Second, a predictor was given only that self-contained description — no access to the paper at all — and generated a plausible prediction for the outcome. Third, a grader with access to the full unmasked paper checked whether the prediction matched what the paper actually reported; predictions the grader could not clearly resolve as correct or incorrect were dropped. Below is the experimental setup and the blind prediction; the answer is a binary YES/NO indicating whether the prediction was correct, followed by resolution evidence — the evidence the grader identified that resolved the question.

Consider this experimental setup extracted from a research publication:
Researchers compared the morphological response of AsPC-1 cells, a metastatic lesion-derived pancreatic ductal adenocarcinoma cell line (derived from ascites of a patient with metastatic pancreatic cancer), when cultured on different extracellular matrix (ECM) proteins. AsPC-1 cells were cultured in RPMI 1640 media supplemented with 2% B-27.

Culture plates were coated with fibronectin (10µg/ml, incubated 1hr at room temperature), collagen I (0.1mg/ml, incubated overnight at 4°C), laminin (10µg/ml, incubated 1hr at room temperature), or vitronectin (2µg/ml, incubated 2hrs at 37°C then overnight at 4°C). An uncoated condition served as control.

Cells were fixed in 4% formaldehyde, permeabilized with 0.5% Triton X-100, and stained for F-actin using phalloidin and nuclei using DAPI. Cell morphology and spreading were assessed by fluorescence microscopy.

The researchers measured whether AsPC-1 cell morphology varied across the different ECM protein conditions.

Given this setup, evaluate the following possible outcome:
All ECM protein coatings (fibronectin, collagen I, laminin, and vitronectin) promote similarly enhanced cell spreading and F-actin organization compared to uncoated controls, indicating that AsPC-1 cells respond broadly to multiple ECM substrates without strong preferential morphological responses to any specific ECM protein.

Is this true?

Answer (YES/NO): NO